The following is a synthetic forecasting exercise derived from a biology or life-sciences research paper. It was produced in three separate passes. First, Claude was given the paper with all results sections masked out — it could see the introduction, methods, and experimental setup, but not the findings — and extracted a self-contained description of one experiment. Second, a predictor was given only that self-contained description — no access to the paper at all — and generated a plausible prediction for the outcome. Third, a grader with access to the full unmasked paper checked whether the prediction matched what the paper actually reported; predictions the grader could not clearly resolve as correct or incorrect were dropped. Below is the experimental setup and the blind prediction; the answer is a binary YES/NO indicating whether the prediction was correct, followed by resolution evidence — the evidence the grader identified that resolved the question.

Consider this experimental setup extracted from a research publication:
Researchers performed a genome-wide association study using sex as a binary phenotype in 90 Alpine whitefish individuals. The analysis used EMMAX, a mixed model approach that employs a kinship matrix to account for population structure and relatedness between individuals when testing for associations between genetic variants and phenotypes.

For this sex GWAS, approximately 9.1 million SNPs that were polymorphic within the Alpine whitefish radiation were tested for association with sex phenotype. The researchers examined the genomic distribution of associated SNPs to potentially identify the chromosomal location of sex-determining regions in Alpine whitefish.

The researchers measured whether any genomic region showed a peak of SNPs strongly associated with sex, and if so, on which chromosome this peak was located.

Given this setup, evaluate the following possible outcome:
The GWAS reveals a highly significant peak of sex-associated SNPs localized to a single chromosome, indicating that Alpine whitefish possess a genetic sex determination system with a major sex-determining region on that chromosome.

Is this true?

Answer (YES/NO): YES